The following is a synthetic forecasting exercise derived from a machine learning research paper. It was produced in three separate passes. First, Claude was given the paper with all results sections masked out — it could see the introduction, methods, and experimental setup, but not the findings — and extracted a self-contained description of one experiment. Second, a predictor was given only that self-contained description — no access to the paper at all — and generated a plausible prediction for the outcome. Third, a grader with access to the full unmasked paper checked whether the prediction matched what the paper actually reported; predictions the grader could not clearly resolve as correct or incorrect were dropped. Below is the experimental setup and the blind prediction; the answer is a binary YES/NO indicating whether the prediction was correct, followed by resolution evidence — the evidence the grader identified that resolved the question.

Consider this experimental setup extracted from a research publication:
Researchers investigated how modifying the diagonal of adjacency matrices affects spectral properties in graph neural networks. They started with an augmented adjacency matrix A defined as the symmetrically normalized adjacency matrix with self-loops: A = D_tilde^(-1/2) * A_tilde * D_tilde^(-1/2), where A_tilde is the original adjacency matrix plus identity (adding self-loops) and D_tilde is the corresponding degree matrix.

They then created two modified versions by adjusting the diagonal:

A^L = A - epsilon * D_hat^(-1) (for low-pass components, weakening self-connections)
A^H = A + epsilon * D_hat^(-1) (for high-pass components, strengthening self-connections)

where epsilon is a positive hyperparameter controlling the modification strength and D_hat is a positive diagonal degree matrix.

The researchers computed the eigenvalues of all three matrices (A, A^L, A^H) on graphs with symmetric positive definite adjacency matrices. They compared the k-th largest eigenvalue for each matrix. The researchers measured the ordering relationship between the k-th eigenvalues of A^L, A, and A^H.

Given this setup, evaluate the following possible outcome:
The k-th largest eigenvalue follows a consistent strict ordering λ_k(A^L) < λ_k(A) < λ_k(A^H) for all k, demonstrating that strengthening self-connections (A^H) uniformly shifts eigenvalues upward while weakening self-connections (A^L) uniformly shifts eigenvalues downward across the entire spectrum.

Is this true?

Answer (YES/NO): NO